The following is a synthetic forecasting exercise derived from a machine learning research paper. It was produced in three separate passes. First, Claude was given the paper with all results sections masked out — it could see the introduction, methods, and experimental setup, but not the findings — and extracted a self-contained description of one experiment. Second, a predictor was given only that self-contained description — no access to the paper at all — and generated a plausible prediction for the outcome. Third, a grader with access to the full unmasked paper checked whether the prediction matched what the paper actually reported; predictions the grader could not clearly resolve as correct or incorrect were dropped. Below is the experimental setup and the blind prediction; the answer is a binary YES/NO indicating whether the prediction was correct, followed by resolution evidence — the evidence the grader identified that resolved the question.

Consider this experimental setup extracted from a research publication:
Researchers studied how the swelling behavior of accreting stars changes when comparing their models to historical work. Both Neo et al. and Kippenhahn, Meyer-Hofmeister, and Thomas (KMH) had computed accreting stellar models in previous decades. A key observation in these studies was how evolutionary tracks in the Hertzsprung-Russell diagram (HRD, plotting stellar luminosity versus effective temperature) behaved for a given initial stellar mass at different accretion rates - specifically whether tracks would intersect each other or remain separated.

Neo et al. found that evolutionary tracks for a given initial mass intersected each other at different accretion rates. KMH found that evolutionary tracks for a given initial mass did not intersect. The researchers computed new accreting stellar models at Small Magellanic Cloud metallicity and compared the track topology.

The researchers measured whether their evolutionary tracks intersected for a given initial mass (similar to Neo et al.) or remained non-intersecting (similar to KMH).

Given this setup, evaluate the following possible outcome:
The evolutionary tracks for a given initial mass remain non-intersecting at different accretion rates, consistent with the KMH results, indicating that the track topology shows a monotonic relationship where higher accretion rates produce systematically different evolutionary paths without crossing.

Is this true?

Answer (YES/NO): NO